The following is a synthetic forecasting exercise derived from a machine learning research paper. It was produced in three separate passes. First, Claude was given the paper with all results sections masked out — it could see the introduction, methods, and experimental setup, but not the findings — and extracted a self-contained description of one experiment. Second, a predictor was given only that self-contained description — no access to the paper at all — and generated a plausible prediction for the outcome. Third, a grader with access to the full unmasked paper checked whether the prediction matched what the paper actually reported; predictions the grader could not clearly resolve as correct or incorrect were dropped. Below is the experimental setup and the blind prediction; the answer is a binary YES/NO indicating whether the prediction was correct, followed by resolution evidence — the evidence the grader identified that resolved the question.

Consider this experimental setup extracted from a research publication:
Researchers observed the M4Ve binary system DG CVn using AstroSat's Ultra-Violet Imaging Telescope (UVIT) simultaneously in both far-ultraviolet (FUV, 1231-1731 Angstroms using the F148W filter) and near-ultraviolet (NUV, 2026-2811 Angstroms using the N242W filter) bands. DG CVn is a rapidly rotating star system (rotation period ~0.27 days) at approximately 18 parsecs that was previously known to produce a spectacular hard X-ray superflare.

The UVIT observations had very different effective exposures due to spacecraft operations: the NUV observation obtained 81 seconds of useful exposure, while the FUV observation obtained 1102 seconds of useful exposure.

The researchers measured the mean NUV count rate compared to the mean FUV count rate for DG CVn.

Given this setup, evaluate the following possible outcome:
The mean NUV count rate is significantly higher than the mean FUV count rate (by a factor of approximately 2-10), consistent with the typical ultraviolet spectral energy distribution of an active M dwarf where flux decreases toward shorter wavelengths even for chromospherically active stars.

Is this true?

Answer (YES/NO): NO